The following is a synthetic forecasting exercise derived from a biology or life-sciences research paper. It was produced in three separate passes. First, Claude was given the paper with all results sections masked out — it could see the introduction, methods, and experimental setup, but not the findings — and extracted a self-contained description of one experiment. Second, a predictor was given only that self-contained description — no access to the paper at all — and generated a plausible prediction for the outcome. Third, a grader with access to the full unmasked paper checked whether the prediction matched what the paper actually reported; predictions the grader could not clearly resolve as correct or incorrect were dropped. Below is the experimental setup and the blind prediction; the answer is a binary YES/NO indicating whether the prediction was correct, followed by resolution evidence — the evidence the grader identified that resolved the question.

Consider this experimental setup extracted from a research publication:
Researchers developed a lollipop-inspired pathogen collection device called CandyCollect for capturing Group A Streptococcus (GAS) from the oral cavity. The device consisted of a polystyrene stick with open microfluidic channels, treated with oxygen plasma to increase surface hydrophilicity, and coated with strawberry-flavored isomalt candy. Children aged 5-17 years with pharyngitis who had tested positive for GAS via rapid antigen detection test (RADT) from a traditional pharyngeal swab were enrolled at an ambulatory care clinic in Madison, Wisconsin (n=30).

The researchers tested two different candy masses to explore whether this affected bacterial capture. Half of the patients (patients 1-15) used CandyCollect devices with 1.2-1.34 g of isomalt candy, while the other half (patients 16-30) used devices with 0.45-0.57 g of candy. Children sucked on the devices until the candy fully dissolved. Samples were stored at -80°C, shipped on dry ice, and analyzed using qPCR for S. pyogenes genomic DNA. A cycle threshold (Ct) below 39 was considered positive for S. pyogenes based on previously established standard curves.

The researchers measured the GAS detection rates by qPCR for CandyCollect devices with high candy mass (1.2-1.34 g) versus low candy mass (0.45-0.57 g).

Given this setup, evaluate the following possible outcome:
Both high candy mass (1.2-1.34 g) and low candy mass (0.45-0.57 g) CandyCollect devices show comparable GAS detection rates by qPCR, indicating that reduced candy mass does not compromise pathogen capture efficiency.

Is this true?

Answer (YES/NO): YES